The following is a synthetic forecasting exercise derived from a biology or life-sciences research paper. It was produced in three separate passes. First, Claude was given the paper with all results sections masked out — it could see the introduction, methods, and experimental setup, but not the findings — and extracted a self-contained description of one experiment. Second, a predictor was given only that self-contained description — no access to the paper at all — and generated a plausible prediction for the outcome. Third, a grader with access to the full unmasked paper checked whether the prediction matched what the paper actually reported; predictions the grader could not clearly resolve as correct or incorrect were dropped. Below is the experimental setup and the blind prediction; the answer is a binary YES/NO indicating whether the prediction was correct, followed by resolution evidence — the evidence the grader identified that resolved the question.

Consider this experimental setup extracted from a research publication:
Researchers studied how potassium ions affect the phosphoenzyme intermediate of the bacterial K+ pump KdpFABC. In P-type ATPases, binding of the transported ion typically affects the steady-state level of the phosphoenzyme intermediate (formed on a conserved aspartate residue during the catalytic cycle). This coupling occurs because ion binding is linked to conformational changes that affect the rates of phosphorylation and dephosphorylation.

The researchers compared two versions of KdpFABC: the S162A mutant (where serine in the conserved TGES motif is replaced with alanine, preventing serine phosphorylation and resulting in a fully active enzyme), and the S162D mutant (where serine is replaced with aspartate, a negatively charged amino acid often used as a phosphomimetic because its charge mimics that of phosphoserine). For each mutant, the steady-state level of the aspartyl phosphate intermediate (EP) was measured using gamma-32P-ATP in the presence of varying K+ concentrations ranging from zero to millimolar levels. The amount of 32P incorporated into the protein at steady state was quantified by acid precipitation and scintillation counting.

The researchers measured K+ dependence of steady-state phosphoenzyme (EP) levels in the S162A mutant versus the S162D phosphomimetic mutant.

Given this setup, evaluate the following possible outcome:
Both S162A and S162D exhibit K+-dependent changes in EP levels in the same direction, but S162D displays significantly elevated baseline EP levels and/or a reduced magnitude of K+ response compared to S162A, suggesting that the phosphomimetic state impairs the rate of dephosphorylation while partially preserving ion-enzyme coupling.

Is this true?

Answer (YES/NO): NO